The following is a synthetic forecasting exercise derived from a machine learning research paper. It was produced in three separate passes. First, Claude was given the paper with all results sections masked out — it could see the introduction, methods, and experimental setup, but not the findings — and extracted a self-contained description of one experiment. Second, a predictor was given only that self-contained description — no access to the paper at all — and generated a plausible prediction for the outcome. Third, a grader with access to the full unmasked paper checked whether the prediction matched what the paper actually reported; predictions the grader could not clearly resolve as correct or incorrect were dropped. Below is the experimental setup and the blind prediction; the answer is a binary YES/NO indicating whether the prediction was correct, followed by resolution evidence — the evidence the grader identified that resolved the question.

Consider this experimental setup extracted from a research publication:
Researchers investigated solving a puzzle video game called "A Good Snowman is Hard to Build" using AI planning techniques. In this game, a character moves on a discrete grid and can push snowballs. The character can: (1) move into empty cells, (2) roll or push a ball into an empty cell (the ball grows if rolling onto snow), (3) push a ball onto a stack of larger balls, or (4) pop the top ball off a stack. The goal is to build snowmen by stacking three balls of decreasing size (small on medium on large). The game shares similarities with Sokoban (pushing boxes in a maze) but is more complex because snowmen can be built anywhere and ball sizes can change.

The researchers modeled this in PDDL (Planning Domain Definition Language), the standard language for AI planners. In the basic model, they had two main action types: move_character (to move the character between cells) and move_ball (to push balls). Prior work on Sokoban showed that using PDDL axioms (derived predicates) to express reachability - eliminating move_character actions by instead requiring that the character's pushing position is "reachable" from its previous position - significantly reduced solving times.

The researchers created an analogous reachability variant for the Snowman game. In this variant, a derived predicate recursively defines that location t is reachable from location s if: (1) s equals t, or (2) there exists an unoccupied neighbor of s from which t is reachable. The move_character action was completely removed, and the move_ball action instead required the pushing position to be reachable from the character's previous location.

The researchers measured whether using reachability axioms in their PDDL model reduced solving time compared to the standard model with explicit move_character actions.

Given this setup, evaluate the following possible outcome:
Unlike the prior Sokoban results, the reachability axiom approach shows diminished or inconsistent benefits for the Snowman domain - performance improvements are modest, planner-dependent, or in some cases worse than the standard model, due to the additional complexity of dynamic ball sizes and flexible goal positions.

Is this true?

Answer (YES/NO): YES